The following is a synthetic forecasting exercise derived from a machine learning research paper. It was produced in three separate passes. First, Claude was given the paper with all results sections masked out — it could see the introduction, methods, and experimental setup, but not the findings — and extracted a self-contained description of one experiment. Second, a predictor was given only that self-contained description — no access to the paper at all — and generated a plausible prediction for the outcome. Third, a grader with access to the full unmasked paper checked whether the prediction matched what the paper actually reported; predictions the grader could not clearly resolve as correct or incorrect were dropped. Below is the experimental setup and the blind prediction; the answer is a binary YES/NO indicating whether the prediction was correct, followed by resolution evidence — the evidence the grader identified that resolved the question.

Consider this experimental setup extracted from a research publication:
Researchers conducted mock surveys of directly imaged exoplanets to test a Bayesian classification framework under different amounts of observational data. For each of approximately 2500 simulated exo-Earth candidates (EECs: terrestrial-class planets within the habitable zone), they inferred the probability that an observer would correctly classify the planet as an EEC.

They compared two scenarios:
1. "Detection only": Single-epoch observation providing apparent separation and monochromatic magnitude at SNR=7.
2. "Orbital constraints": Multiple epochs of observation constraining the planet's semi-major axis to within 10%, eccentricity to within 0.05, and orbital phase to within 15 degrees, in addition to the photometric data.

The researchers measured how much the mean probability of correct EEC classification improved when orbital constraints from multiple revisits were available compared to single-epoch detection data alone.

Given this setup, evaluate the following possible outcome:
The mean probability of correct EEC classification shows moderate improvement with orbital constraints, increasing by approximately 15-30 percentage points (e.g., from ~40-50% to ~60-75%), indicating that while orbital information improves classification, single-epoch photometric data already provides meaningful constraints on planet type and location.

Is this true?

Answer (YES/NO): NO